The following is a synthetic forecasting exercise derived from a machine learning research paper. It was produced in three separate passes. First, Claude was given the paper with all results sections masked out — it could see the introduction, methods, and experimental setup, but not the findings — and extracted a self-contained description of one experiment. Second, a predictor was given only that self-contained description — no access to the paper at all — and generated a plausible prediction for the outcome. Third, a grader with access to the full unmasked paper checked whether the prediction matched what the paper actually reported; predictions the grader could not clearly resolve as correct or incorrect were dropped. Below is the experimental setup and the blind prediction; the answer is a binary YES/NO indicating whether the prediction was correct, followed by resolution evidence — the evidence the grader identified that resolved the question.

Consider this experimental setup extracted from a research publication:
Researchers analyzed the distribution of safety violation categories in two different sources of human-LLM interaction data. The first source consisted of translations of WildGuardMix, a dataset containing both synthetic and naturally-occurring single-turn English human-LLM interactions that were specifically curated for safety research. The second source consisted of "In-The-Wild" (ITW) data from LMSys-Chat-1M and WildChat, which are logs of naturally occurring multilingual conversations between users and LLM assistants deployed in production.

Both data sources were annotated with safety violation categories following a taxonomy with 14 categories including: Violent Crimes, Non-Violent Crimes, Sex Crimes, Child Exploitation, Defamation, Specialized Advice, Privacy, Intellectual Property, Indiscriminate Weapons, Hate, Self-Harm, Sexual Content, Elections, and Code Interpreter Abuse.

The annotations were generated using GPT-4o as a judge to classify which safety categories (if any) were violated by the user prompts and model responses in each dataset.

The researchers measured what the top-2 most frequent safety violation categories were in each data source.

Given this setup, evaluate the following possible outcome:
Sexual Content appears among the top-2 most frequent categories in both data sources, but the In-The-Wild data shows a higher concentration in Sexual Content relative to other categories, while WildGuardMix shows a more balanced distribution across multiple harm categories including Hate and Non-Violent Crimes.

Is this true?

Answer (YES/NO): NO